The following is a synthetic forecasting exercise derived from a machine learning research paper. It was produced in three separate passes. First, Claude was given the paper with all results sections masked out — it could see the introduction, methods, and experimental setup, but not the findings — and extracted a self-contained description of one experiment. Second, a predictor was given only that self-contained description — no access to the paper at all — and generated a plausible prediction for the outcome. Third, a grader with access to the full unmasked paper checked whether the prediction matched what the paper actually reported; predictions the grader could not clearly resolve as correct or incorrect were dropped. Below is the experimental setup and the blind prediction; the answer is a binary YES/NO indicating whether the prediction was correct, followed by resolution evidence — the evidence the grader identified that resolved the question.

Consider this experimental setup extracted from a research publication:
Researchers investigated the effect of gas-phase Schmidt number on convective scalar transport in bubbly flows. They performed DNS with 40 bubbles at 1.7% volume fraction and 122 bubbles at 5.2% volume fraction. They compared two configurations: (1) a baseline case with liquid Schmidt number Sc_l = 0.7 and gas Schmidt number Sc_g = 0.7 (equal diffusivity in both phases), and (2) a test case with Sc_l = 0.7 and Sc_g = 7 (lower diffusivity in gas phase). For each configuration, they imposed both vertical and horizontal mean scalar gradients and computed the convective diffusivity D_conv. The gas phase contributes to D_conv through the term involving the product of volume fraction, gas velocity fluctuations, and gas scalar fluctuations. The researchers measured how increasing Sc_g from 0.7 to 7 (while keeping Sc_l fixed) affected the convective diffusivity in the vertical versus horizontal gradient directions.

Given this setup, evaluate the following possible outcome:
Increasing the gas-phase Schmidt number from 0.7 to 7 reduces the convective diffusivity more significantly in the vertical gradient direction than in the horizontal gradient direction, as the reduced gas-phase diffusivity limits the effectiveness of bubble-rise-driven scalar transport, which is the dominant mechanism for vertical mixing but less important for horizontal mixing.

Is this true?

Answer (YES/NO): NO